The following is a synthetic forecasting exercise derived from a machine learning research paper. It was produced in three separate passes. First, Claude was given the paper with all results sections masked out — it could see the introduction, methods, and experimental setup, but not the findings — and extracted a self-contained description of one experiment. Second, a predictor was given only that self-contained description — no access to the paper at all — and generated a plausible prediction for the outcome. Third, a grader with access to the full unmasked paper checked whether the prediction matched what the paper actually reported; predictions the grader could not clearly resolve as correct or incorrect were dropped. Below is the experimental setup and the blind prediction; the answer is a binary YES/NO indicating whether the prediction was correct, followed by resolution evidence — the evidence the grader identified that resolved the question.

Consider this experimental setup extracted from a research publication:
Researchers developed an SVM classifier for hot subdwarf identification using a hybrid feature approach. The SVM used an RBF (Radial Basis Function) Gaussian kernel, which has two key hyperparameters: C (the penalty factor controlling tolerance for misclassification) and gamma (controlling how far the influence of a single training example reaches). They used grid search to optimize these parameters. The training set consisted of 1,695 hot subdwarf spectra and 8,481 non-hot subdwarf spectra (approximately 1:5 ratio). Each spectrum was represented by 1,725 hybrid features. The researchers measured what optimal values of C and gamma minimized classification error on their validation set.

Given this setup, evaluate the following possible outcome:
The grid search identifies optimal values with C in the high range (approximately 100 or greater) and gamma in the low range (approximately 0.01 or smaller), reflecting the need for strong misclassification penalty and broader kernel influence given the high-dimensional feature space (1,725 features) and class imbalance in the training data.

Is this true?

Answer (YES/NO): YES